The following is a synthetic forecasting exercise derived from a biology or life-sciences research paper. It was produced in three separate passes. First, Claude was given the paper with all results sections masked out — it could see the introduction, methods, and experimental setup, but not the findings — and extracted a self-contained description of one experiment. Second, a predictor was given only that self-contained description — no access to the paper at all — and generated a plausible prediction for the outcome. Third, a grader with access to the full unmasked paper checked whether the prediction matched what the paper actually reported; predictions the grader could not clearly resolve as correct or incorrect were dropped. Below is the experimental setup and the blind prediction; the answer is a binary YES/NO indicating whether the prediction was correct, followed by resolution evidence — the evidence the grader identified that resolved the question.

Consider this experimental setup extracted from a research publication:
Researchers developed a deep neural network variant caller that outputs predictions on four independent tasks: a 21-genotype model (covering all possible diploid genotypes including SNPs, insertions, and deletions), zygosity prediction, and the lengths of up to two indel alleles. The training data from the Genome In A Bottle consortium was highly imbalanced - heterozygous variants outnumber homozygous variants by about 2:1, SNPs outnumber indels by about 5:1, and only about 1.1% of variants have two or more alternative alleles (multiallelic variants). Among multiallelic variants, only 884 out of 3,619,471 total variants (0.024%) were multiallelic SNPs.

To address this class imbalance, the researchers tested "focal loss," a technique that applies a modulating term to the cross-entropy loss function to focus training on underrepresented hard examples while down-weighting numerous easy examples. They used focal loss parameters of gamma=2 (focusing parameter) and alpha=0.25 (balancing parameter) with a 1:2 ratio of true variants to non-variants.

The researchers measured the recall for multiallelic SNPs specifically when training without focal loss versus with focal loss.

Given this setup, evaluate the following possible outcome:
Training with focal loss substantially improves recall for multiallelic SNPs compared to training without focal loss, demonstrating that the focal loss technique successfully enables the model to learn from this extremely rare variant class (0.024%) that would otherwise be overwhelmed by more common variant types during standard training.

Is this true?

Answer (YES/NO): YES